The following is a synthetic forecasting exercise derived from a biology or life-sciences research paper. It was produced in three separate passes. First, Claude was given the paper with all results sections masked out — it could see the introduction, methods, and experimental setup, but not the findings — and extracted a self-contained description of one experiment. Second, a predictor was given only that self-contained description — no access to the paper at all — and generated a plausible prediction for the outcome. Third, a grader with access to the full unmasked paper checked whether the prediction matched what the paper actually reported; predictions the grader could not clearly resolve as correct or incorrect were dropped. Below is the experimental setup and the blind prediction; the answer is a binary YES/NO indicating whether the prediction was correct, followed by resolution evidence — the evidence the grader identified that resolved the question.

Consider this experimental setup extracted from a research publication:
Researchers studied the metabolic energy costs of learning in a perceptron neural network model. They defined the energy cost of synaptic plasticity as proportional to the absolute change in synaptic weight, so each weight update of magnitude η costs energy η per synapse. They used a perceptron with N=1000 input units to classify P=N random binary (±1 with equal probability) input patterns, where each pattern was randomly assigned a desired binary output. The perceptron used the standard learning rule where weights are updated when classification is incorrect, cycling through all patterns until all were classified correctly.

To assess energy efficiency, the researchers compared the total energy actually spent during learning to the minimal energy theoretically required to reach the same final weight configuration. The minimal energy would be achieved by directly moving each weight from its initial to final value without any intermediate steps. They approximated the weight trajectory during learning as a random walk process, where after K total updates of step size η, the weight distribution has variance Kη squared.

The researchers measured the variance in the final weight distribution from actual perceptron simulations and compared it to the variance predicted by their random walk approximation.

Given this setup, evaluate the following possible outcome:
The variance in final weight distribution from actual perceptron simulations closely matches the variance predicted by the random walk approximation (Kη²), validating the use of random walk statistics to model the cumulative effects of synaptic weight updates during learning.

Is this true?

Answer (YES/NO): NO